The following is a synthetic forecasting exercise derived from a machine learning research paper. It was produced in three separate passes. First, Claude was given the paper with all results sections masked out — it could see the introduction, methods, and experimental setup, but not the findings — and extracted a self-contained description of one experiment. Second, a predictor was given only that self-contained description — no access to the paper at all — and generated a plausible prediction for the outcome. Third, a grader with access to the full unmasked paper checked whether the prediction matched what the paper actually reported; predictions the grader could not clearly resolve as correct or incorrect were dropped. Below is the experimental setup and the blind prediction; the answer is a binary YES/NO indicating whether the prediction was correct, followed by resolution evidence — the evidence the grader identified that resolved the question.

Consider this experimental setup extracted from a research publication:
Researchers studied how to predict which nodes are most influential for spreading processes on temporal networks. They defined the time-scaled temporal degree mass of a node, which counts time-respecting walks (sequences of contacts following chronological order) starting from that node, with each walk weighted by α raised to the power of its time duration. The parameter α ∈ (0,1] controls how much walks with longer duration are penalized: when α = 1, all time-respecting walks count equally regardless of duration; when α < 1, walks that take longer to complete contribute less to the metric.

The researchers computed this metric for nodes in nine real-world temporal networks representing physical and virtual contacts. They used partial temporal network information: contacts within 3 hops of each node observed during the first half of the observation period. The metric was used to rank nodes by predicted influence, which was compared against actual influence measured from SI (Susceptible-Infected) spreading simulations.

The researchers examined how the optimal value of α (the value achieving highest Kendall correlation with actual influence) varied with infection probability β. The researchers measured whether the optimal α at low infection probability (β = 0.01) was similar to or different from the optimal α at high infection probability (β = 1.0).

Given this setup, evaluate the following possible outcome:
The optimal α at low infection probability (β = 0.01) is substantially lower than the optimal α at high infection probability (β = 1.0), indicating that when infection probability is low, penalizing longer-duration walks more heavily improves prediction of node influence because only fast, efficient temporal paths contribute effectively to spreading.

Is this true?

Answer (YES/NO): NO